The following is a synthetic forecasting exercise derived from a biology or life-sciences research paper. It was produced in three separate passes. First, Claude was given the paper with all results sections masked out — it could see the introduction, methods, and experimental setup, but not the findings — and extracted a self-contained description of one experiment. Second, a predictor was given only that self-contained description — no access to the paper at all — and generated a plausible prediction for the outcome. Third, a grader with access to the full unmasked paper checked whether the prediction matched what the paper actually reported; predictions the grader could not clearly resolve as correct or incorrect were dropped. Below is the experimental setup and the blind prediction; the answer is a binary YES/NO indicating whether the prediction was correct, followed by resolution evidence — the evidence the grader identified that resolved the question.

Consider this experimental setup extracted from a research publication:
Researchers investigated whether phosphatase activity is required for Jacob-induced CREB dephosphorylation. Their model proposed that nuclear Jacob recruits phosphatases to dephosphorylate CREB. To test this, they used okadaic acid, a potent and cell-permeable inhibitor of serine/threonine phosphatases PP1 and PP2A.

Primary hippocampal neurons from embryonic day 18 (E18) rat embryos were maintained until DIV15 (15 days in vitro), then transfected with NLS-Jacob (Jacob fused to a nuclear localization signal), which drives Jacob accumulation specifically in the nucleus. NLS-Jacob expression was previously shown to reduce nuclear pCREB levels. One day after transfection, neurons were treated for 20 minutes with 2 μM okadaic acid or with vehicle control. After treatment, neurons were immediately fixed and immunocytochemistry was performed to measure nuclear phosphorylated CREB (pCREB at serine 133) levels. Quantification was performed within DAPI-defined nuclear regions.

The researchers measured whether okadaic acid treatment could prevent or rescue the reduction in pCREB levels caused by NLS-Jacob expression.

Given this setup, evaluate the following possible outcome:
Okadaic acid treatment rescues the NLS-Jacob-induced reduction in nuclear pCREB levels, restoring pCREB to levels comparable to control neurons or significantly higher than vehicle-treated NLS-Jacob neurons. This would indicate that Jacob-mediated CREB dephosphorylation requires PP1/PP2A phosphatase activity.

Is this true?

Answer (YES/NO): YES